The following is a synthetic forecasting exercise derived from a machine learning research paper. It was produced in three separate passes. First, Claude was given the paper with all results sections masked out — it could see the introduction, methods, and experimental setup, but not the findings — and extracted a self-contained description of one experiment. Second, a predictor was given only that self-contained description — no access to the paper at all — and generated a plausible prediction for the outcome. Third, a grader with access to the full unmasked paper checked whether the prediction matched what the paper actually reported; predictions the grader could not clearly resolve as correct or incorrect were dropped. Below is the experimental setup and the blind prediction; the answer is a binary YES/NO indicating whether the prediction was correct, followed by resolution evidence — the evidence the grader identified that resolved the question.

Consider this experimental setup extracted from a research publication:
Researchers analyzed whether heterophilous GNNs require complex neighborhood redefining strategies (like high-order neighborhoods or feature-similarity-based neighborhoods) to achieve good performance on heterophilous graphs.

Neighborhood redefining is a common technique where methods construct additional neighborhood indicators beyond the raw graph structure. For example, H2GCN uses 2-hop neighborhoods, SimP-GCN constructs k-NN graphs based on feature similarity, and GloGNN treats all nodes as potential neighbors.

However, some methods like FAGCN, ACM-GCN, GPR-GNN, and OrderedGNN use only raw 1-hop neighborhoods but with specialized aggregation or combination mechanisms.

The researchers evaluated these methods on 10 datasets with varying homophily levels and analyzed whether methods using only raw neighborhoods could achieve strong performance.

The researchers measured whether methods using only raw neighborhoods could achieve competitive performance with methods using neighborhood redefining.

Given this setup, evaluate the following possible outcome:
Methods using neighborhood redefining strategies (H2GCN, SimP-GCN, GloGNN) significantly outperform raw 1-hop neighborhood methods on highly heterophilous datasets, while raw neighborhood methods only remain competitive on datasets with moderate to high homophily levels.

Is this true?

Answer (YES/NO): NO